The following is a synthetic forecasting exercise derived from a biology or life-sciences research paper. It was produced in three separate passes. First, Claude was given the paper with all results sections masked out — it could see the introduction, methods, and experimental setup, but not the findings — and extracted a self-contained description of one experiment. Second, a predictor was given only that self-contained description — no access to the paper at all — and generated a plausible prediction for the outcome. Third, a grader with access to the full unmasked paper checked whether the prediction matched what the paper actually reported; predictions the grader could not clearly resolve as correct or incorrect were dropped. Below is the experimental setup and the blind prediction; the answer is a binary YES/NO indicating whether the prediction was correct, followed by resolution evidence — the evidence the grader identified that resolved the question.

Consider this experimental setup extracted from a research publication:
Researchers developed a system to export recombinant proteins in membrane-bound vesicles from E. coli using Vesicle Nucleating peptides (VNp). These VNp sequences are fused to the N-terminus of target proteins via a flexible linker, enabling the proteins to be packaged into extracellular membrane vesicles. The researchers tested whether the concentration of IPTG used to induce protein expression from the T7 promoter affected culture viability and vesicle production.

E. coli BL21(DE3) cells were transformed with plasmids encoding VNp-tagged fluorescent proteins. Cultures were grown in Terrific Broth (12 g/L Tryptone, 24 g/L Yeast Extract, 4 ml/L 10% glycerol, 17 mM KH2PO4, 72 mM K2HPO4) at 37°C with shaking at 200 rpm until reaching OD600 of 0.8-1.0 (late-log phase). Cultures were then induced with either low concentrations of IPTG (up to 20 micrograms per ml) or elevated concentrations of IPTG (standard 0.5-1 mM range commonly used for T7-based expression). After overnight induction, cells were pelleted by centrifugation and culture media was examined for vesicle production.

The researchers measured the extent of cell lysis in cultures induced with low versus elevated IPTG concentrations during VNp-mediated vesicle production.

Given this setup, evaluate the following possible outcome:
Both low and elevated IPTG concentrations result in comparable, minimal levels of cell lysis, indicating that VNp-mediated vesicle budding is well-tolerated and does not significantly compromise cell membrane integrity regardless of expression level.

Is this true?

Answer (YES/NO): NO